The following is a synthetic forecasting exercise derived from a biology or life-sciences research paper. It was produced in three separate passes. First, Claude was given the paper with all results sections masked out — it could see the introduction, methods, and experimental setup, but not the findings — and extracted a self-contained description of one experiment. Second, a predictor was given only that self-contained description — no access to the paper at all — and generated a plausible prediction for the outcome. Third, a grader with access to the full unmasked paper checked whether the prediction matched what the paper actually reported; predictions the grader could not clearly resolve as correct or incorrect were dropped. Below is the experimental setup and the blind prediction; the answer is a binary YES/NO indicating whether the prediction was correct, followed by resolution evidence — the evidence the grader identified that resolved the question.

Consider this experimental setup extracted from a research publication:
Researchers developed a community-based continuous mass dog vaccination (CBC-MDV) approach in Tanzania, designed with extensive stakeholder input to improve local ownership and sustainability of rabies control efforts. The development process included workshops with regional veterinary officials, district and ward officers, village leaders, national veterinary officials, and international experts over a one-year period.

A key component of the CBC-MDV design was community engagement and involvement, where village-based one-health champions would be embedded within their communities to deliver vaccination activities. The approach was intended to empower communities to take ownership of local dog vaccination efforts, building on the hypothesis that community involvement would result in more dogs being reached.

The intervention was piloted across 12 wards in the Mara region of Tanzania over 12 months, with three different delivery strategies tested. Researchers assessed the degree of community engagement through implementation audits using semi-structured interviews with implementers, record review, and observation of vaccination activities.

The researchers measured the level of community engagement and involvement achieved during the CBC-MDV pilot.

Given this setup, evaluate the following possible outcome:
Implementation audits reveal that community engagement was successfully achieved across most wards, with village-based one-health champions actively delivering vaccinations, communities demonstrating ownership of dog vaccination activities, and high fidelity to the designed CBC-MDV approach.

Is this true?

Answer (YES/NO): NO